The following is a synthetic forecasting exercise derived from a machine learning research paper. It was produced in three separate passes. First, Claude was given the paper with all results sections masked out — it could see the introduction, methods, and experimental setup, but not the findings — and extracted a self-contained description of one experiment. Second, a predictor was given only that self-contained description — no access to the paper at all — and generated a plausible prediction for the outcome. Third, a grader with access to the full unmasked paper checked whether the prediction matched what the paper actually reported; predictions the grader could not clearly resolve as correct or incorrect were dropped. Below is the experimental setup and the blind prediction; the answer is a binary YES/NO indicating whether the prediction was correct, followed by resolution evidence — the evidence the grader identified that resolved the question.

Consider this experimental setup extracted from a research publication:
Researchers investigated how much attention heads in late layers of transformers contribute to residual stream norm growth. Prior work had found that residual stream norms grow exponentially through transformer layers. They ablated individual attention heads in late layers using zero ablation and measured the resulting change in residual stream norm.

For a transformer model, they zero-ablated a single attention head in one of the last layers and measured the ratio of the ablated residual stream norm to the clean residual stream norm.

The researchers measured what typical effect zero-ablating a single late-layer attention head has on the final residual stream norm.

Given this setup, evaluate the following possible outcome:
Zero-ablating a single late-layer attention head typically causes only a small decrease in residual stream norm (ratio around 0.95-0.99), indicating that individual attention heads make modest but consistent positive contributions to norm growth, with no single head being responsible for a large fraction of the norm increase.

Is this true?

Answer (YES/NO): YES